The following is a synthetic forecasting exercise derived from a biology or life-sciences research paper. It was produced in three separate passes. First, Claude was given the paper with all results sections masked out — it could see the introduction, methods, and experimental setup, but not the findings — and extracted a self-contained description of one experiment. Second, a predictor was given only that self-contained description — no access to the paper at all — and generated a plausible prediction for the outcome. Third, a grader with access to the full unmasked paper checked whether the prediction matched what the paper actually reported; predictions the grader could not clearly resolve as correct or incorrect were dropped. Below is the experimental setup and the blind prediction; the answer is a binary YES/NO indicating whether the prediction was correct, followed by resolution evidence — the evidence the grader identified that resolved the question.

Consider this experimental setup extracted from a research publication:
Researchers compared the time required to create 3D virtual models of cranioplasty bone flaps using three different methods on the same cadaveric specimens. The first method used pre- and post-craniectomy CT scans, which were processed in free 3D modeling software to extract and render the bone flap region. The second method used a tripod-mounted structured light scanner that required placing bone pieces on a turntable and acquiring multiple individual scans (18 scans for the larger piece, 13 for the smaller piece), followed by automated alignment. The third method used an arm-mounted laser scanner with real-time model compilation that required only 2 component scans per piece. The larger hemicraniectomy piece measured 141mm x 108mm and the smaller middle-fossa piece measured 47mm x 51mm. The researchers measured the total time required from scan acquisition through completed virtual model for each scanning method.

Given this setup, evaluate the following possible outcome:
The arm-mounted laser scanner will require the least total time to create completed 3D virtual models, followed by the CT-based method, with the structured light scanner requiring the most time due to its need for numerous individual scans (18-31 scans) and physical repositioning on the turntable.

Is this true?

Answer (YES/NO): YES